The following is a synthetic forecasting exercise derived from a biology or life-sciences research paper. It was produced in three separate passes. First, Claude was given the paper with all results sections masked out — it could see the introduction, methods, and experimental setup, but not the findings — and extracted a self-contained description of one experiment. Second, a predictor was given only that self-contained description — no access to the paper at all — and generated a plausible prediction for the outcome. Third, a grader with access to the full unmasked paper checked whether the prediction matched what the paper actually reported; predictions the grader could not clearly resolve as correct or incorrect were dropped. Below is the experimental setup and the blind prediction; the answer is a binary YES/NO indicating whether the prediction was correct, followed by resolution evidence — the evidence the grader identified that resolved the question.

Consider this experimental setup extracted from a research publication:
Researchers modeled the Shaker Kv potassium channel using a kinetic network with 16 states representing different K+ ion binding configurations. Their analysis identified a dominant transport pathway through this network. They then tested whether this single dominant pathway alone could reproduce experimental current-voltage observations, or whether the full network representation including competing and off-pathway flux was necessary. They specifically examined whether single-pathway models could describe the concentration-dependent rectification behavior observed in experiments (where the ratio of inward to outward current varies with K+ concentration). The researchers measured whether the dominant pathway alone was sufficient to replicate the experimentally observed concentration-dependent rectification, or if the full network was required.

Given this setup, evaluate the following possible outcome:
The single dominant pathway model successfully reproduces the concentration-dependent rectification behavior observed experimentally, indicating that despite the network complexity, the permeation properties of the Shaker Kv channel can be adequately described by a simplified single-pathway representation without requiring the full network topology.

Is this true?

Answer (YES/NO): NO